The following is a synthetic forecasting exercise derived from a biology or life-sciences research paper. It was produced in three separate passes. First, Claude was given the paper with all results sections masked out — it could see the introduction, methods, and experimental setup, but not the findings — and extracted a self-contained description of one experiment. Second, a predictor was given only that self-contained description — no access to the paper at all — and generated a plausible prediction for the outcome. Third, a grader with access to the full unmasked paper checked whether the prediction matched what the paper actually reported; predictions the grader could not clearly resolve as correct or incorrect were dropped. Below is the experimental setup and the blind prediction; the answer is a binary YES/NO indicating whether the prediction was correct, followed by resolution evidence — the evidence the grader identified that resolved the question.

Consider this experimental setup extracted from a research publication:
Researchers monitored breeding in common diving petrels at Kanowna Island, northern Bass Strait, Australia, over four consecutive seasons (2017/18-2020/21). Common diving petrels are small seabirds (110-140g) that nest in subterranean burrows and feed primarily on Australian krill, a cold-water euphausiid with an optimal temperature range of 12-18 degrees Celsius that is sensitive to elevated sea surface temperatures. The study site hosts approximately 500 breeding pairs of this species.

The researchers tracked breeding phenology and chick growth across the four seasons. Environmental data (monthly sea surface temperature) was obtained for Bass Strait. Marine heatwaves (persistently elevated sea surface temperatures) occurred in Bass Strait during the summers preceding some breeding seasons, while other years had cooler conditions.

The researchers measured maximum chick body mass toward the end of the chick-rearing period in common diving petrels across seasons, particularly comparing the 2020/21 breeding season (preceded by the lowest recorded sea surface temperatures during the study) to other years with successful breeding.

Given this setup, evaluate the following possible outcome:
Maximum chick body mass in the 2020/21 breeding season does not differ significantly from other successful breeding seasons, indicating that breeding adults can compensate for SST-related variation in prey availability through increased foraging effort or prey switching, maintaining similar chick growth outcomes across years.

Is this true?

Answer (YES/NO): NO